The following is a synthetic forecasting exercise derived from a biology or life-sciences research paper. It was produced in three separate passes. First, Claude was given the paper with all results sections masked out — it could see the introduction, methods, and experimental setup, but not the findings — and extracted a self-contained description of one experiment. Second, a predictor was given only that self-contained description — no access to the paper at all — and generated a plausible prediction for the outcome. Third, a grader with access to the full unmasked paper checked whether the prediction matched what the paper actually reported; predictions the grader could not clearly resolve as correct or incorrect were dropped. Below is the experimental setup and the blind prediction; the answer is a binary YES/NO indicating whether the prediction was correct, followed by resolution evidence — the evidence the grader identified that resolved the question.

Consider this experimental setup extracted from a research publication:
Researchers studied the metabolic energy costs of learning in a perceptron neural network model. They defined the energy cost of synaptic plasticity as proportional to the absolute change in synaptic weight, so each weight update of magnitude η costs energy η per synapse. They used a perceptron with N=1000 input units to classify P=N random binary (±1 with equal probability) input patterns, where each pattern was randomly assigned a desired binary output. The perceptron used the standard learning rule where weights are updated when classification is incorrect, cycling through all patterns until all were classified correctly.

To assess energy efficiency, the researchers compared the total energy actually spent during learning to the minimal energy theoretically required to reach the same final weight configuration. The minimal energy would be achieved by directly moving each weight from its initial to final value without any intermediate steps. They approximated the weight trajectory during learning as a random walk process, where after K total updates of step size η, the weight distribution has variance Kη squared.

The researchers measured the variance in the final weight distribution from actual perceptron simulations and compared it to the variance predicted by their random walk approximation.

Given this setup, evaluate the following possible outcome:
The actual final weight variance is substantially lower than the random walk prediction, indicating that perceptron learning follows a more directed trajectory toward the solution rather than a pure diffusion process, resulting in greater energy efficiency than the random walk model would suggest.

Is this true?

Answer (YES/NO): NO